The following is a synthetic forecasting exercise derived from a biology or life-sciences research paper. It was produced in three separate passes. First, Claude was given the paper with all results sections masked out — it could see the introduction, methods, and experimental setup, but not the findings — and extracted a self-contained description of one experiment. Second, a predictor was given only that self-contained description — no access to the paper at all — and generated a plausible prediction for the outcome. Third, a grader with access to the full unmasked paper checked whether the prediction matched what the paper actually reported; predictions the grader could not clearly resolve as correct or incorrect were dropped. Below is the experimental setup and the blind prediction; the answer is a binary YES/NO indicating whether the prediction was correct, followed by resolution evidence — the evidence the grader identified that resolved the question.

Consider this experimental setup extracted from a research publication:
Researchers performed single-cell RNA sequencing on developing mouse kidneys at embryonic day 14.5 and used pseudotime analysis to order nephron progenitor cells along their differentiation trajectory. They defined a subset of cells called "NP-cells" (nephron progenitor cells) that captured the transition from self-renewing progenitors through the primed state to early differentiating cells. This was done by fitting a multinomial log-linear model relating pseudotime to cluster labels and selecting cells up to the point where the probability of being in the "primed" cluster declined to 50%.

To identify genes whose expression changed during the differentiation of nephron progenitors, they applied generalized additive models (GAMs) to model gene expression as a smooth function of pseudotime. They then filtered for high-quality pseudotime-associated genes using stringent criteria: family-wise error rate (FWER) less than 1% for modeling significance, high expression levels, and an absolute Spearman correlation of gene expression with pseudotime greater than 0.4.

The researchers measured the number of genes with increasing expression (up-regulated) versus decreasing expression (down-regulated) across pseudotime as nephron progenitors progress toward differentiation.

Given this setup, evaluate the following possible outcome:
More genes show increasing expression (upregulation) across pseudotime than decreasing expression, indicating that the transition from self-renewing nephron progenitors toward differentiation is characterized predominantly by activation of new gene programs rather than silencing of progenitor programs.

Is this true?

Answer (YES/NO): YES